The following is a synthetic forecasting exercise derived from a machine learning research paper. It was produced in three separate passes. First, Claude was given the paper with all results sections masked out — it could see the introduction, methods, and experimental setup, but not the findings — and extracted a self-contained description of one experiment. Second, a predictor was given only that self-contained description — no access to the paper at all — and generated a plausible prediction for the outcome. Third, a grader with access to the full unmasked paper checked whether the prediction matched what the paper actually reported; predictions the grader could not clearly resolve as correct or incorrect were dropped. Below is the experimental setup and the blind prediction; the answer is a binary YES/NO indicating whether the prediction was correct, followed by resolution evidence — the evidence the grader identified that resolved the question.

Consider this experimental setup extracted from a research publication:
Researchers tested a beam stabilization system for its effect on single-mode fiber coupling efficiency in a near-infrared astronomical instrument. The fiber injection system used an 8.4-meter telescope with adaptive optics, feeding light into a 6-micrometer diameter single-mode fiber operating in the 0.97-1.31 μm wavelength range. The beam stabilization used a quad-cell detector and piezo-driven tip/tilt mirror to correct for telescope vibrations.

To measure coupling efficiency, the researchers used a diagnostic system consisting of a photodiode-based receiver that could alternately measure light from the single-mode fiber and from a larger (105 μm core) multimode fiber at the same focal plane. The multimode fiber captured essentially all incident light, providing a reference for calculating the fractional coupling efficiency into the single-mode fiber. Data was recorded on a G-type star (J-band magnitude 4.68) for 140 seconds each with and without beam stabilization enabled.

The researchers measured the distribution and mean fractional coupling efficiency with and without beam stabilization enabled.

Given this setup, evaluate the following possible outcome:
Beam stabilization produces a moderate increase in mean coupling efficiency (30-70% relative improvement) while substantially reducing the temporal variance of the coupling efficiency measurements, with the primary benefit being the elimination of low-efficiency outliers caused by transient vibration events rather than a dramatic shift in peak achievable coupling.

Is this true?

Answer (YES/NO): NO